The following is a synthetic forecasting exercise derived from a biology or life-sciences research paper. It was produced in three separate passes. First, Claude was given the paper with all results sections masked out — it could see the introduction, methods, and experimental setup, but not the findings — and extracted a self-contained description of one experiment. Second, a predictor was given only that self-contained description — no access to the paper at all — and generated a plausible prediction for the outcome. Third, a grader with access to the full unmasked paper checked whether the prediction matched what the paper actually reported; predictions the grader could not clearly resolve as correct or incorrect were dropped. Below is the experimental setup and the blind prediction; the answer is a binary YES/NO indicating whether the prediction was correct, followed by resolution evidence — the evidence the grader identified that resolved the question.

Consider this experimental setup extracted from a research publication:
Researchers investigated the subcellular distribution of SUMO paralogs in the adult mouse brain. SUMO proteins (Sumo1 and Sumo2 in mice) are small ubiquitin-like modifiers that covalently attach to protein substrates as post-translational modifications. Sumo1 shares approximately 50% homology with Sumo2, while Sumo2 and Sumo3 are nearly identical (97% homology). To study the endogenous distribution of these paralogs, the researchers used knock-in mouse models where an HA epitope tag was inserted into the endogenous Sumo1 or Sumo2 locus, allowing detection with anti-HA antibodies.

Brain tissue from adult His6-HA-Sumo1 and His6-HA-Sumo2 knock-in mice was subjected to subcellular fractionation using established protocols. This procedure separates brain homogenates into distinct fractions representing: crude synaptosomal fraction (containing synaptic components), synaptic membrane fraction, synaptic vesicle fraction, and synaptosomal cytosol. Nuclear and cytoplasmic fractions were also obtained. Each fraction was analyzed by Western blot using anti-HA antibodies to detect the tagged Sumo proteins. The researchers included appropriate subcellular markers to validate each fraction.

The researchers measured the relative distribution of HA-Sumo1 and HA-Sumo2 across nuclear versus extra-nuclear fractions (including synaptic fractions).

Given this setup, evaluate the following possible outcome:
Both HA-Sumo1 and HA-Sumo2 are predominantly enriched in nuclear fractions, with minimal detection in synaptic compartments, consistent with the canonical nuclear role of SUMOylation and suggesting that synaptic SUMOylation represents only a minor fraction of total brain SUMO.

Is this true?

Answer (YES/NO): NO